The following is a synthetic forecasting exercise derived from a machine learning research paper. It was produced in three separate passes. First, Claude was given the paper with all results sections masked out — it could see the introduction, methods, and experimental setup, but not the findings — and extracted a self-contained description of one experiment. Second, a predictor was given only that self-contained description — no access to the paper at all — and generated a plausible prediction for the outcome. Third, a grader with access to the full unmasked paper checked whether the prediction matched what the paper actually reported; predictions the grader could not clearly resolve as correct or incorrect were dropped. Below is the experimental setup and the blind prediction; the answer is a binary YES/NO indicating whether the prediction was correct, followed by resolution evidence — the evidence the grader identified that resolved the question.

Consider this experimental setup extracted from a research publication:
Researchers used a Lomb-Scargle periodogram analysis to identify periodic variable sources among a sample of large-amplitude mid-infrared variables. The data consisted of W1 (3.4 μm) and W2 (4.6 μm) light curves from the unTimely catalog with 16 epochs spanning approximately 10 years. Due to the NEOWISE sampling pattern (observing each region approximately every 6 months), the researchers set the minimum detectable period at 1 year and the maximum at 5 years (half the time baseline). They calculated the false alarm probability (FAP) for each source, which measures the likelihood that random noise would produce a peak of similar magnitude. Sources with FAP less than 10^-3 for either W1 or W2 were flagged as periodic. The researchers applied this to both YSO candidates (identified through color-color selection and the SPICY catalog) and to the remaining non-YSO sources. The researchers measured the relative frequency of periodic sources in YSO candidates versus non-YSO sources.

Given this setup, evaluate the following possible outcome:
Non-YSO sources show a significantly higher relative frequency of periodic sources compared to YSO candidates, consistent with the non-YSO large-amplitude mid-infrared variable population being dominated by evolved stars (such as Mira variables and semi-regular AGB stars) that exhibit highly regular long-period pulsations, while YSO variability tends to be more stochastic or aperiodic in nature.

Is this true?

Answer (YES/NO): YES